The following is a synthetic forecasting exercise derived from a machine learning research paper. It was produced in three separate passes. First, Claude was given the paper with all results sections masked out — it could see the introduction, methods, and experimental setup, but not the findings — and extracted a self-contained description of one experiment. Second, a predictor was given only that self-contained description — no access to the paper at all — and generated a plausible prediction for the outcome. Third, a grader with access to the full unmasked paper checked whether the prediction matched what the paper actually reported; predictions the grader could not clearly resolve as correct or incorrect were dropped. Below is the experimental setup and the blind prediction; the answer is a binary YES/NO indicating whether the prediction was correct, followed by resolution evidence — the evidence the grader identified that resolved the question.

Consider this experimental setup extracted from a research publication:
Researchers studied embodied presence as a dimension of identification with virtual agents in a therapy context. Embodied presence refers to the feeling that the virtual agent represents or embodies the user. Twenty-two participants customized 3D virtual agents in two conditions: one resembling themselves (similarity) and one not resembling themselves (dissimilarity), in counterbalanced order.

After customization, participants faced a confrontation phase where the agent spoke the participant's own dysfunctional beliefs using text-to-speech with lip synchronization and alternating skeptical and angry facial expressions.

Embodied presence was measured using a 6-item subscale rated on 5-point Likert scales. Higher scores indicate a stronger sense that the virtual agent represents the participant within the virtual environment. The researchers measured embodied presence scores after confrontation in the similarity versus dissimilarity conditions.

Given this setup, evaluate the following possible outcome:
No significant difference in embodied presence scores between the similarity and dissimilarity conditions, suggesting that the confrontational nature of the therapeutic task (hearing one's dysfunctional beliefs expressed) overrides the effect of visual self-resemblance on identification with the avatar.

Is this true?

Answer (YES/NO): NO